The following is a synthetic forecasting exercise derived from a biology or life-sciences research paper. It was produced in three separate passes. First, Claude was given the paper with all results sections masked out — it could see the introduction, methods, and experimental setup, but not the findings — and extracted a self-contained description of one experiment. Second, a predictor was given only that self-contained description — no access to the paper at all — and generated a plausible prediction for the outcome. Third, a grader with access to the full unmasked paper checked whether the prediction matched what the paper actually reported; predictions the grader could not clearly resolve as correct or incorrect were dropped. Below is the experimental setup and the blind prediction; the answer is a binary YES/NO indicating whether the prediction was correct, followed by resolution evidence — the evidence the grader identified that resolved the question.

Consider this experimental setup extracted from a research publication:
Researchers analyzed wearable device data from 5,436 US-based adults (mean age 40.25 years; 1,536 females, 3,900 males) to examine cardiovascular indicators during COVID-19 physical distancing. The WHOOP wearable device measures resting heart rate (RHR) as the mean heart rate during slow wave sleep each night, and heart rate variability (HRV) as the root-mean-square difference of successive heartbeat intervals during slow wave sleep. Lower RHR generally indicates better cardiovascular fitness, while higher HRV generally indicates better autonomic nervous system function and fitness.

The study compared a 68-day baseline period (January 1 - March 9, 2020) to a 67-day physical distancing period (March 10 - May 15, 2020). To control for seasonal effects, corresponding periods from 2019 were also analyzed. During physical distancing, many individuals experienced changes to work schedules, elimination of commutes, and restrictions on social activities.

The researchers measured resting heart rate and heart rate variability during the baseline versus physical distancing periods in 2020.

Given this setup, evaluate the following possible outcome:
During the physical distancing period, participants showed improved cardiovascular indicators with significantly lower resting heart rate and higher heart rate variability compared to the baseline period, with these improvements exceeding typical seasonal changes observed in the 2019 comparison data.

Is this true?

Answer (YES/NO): NO